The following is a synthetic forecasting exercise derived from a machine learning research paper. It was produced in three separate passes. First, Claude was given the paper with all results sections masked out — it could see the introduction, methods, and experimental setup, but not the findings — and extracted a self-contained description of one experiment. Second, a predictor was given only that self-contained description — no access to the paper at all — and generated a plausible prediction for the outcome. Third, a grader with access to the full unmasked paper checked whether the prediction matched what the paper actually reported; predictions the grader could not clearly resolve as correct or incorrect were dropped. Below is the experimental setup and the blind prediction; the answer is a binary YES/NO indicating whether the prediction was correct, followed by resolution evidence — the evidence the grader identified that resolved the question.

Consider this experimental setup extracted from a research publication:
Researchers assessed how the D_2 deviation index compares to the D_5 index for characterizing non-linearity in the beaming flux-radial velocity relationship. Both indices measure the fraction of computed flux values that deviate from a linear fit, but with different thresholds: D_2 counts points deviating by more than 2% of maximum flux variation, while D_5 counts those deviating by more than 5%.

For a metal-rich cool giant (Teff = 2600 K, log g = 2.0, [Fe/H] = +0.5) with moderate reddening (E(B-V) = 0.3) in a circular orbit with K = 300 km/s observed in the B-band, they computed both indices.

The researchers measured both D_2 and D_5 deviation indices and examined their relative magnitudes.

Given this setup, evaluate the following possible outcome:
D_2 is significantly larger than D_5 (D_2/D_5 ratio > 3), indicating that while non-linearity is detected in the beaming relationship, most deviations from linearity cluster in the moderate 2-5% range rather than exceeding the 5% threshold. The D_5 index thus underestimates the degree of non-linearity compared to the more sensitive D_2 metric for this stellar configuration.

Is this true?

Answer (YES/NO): YES